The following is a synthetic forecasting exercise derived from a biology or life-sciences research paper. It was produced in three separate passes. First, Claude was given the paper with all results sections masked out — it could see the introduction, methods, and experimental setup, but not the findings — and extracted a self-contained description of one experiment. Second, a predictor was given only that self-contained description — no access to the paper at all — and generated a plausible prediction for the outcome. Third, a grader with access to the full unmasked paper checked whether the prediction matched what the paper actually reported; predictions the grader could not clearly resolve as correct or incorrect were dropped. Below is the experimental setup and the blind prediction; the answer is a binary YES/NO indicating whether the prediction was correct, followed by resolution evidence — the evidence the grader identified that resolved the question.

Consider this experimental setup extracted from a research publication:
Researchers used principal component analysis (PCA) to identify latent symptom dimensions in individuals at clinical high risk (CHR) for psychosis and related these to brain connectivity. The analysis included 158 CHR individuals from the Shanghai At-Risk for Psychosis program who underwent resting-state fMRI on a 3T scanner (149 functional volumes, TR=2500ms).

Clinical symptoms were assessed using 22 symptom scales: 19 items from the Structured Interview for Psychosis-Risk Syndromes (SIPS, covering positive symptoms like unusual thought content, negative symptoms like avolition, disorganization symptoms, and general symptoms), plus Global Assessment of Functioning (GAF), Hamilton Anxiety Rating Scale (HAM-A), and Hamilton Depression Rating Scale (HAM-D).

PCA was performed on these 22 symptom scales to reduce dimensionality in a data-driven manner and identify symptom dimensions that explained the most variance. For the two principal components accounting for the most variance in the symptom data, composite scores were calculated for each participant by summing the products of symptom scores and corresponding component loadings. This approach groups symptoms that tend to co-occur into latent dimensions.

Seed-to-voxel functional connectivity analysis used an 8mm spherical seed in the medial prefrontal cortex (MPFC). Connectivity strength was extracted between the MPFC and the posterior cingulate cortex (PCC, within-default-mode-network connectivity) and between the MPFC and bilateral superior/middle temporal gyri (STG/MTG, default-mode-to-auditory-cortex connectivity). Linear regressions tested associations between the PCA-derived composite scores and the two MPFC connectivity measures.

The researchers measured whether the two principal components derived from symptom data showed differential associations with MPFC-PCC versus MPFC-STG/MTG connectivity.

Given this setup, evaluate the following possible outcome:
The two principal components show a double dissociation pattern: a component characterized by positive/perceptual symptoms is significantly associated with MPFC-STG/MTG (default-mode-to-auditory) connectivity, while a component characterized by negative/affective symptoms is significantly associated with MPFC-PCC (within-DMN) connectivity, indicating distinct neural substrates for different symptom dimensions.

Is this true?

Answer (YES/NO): NO